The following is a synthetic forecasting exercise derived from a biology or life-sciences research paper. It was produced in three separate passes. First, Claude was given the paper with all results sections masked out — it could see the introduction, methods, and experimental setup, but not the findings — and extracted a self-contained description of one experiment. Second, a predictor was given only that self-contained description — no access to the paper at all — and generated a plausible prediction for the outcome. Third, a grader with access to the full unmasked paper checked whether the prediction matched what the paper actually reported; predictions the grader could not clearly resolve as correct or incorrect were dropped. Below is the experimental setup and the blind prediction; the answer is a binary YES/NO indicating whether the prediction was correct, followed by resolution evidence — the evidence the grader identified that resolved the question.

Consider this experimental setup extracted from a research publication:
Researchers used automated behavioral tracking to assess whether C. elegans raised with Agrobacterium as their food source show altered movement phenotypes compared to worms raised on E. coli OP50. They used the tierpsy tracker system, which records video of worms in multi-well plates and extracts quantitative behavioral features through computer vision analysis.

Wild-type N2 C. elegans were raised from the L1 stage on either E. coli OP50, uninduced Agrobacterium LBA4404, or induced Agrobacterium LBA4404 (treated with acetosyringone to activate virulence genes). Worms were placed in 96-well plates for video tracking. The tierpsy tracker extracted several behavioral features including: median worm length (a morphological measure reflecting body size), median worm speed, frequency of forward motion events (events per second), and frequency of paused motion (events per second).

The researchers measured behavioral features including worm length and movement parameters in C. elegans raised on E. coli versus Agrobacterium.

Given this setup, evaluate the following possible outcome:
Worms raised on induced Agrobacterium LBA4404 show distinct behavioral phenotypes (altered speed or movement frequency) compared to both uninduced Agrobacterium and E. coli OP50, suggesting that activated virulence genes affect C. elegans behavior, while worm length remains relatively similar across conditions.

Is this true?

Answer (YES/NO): NO